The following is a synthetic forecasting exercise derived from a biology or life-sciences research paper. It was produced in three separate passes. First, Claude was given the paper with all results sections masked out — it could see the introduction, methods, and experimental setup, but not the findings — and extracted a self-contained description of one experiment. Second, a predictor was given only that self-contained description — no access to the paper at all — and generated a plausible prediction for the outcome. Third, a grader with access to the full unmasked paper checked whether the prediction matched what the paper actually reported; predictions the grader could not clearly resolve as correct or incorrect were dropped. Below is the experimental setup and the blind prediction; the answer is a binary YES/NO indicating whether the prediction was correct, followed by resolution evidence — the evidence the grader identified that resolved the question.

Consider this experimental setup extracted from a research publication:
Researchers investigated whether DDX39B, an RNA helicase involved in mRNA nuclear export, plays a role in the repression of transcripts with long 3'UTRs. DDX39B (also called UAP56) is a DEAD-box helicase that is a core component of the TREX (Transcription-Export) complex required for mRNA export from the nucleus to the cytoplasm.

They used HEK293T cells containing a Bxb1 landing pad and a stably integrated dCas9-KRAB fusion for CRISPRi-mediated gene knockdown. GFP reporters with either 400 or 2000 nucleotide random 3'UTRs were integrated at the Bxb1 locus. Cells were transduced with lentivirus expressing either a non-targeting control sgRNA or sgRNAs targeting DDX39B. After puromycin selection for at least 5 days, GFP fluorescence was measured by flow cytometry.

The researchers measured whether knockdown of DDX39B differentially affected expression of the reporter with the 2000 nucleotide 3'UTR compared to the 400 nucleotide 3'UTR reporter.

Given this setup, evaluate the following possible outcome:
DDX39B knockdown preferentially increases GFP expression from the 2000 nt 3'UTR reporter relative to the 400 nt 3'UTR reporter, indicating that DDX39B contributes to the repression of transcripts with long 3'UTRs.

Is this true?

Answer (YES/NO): YES